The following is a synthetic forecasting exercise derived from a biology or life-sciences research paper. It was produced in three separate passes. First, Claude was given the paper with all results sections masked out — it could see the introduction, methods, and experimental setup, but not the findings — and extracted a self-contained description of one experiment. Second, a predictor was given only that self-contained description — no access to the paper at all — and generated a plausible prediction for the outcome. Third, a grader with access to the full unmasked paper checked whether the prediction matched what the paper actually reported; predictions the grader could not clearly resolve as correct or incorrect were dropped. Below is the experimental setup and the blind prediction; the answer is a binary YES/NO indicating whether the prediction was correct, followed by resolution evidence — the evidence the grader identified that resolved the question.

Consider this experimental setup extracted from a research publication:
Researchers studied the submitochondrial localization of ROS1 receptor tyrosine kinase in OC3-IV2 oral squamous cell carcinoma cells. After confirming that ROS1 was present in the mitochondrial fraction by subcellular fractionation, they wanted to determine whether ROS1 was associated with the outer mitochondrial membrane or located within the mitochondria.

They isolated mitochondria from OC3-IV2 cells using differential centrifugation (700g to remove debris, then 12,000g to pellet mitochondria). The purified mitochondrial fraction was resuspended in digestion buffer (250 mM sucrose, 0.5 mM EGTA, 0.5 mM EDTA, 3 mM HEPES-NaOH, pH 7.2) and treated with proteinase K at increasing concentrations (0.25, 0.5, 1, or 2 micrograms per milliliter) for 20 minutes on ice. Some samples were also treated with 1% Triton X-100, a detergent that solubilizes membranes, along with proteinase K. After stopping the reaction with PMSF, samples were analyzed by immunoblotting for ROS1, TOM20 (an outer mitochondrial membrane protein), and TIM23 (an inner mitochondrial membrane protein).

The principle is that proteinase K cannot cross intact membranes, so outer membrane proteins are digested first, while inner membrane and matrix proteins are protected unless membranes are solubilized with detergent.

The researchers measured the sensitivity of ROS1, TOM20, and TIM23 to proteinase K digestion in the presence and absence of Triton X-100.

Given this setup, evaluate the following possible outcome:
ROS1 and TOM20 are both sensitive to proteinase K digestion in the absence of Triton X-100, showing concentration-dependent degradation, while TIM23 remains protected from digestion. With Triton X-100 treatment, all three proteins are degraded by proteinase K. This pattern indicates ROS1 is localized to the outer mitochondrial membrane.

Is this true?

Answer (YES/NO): YES